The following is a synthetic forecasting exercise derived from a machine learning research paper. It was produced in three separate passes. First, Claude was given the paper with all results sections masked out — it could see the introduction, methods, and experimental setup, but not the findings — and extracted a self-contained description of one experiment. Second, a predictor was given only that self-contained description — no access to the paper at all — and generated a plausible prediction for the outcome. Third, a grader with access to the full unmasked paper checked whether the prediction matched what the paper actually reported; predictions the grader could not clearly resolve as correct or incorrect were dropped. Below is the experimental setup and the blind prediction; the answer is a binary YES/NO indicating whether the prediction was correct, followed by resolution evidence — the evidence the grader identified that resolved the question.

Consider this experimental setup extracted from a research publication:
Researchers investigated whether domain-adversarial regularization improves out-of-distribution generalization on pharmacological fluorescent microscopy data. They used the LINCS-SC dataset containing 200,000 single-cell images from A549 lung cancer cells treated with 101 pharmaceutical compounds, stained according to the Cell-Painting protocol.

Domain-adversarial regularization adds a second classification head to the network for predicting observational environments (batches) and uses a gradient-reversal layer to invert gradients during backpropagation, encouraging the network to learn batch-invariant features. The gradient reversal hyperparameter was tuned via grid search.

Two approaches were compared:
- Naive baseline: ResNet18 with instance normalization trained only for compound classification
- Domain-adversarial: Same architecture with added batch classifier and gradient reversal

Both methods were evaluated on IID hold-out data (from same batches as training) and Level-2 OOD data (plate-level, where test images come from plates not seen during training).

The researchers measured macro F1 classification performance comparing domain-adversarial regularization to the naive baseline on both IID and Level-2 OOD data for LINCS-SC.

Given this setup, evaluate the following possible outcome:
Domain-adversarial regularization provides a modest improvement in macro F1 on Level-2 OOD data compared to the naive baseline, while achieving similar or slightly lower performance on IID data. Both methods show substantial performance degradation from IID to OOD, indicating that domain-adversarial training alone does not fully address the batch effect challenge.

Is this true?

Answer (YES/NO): NO